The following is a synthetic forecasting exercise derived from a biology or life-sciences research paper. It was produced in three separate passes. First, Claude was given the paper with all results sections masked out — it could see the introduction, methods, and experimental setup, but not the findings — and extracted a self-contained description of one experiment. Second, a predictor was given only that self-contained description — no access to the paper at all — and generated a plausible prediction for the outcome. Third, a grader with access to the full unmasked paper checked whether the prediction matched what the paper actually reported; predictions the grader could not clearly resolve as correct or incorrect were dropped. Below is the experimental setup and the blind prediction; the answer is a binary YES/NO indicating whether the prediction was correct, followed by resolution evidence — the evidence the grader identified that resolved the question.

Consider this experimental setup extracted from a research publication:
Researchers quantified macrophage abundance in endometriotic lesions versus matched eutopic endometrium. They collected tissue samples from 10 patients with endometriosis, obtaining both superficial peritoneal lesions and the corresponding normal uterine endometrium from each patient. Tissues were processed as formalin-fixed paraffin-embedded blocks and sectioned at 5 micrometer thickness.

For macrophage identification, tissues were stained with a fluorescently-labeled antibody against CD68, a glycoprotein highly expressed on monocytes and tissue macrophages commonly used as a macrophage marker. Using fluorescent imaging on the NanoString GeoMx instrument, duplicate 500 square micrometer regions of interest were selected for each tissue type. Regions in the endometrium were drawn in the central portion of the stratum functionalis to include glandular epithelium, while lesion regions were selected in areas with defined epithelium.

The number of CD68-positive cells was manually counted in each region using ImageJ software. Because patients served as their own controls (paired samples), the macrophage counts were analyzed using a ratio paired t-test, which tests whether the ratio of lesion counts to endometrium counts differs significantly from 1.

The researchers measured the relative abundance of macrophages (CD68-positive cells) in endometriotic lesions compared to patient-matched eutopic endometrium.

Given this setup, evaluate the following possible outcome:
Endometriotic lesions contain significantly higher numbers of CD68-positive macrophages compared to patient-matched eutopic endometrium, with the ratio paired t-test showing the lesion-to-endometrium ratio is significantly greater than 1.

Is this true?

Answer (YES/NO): NO